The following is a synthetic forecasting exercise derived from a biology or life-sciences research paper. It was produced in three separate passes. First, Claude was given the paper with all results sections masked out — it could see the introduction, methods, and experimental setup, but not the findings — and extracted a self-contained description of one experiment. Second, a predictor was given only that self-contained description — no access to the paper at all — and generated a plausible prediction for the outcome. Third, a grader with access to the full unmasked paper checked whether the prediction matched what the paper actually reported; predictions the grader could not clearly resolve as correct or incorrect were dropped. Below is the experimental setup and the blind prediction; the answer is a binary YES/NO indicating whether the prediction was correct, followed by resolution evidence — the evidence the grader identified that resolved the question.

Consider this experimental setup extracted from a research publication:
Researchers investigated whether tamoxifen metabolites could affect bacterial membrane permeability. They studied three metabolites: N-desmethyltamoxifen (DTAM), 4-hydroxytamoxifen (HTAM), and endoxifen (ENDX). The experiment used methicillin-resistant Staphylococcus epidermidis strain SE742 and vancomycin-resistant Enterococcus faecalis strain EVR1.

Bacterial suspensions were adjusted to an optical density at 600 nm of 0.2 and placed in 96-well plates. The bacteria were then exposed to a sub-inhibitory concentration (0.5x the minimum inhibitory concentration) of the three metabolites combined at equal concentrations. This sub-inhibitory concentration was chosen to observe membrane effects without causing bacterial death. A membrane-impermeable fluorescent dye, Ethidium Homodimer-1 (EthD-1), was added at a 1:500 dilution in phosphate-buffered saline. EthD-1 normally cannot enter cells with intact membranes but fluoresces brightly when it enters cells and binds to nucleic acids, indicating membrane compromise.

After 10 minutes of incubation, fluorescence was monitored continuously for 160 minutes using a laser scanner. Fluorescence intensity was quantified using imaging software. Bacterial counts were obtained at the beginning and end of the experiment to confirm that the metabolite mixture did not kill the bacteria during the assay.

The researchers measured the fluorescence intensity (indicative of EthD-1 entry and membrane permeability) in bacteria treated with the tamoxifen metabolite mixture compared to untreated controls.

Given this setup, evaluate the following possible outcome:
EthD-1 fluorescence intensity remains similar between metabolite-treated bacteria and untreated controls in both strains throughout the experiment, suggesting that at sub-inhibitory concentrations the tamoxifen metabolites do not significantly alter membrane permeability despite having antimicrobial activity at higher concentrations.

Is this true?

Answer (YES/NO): NO